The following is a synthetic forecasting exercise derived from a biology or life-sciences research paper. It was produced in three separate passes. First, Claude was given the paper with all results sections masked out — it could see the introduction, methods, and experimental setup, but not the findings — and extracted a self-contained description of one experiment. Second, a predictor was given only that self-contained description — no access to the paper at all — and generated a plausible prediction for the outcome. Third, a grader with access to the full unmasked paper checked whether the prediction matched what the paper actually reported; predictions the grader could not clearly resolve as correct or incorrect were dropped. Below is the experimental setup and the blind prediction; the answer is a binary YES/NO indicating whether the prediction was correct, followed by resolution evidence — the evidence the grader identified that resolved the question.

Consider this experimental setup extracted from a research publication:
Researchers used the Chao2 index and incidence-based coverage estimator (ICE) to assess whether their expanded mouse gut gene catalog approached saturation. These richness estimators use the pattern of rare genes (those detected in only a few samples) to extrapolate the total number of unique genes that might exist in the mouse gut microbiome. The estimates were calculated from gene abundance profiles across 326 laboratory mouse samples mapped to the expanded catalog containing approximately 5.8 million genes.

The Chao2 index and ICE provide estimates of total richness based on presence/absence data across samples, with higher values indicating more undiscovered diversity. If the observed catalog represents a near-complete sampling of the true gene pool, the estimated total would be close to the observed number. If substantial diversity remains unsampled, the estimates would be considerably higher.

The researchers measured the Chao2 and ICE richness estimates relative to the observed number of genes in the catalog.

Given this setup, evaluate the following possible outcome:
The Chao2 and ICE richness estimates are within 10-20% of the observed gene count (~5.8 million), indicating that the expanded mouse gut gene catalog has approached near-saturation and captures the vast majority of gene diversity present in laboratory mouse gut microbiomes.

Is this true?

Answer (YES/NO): NO